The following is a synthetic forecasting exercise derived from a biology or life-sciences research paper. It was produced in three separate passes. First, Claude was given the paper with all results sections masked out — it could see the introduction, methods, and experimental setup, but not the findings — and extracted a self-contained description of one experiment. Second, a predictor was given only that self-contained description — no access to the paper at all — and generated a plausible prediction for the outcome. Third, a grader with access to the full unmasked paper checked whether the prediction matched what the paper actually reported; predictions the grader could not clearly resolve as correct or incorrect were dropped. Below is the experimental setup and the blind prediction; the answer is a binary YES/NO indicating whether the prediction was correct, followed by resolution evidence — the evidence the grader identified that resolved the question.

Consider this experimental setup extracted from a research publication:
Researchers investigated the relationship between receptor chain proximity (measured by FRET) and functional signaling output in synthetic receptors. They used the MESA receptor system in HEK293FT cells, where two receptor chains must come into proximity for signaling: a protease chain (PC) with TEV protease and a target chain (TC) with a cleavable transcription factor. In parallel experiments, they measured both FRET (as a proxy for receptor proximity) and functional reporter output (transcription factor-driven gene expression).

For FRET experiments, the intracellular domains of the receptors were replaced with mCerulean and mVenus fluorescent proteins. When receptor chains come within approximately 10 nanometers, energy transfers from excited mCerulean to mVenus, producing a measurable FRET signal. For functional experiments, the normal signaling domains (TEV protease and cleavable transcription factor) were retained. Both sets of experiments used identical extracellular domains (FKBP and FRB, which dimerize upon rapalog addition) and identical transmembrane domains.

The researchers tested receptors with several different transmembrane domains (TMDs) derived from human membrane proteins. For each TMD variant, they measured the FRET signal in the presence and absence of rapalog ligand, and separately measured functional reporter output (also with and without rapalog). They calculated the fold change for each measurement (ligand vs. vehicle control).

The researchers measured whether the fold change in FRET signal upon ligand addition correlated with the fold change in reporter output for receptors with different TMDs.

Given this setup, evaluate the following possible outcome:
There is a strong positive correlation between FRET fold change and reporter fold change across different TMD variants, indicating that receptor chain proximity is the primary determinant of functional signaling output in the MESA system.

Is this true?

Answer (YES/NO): NO